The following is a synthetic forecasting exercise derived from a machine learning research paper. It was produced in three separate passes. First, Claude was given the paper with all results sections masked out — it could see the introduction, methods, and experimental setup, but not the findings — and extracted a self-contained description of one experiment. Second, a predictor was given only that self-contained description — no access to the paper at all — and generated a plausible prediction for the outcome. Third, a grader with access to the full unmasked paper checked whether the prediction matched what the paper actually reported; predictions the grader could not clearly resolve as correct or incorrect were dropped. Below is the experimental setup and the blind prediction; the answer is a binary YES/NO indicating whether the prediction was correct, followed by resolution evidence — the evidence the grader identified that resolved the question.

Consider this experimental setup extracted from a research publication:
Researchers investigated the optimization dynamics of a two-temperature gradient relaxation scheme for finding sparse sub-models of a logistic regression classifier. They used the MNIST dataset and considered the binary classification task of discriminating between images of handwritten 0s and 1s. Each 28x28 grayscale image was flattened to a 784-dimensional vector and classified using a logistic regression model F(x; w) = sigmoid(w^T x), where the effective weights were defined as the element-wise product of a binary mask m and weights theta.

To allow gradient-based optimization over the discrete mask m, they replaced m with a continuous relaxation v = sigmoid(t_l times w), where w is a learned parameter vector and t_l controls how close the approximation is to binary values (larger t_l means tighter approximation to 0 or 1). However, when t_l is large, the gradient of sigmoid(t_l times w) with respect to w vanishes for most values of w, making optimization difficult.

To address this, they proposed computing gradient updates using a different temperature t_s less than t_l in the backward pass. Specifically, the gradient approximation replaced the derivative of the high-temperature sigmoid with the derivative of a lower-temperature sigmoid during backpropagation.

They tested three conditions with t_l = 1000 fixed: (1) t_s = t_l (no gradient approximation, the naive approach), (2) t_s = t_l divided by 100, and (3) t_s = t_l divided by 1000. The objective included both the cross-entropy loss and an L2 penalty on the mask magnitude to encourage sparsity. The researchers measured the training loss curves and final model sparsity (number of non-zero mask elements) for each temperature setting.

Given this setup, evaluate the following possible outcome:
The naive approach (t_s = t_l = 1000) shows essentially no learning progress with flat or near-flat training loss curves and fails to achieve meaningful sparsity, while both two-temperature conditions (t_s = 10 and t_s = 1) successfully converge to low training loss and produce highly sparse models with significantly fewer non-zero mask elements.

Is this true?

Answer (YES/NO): NO